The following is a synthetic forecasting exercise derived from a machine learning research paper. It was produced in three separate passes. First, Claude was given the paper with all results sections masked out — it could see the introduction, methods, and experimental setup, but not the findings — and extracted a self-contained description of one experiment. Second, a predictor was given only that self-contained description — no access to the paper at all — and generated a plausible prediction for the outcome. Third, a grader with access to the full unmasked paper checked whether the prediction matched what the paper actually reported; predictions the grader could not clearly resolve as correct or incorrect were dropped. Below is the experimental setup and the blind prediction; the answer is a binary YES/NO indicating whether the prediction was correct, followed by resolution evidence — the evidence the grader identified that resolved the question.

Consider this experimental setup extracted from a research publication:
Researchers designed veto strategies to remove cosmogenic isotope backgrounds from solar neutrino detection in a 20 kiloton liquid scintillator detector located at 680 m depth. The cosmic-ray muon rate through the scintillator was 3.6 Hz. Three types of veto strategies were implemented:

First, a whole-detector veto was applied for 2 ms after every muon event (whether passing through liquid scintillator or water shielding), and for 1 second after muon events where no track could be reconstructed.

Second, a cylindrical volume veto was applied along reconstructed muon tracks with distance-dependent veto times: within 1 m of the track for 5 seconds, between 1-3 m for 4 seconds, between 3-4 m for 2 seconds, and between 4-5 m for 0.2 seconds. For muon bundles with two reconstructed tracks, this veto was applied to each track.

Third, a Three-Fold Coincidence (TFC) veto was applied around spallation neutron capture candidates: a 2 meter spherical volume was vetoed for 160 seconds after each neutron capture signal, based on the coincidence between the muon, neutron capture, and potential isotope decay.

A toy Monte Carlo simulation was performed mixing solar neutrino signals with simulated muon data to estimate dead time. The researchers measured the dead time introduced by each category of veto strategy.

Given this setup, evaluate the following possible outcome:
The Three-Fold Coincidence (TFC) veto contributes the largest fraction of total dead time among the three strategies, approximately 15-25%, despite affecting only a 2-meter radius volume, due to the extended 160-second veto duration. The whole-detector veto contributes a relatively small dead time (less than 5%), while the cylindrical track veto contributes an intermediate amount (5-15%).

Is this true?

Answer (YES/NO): NO